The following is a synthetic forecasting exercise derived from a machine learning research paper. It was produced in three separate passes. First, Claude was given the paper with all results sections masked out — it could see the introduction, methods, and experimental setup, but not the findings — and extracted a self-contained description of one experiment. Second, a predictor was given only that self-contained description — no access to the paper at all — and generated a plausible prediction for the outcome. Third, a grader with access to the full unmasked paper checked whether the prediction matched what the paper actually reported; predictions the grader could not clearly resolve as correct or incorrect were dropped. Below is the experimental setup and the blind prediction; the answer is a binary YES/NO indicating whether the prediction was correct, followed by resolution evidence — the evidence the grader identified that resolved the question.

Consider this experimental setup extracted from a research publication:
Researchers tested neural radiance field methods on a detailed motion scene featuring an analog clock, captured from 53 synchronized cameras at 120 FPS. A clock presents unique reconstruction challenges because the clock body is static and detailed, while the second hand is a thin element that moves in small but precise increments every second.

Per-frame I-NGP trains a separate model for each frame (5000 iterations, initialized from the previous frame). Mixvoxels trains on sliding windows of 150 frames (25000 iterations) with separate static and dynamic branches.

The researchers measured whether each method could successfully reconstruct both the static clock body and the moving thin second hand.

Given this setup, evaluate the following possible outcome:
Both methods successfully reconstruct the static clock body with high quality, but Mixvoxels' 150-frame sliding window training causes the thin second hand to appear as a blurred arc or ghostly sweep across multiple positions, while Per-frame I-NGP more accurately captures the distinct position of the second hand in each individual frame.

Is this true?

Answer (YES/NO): NO